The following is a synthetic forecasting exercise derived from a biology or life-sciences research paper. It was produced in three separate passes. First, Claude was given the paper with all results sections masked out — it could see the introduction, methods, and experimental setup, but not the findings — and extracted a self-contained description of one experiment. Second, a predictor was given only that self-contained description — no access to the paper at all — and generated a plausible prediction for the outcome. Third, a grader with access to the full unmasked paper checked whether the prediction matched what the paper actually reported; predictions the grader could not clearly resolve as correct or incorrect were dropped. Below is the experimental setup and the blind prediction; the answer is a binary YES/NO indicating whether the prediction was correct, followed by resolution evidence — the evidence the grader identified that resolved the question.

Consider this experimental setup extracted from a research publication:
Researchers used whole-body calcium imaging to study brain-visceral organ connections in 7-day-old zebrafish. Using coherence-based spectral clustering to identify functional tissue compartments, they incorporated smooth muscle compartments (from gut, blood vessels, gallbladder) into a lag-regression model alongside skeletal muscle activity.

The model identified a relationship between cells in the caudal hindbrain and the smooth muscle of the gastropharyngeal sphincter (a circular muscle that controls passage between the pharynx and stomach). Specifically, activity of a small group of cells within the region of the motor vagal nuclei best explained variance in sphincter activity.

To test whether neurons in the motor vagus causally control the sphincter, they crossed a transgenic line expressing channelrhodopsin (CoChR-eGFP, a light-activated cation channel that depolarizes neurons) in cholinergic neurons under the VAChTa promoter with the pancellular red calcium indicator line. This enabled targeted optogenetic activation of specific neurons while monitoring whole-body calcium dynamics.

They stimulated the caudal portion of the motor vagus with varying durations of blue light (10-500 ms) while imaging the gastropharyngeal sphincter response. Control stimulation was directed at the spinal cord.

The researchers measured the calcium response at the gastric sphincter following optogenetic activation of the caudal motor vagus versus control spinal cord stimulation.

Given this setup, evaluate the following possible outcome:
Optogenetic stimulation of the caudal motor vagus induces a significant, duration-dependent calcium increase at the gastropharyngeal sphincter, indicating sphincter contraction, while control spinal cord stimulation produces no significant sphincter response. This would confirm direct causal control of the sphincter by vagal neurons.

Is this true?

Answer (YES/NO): YES